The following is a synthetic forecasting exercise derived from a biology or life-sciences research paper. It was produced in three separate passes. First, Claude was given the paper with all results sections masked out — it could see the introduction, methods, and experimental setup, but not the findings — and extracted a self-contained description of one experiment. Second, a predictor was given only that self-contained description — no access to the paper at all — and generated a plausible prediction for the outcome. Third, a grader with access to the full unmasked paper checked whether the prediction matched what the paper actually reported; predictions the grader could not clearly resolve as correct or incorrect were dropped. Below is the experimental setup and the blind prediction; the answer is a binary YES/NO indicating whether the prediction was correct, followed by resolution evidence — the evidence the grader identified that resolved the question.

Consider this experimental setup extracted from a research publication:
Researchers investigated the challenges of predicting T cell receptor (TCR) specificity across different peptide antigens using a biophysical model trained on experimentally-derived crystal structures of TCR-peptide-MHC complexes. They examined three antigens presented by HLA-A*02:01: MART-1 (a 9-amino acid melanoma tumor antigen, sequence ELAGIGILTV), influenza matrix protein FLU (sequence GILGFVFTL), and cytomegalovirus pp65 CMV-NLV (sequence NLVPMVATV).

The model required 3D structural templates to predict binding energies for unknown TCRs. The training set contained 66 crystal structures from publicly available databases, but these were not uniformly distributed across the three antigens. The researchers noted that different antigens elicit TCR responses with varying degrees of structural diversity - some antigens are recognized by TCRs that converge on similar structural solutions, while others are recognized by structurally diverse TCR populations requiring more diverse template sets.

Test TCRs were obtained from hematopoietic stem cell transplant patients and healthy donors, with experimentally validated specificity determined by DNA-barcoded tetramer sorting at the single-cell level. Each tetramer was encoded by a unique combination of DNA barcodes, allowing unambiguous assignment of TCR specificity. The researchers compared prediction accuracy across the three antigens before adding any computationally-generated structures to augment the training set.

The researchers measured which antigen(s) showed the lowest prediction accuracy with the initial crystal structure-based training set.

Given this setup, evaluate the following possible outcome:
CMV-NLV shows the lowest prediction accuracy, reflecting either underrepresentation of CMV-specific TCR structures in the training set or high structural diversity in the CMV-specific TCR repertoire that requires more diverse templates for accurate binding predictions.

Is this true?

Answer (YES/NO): NO